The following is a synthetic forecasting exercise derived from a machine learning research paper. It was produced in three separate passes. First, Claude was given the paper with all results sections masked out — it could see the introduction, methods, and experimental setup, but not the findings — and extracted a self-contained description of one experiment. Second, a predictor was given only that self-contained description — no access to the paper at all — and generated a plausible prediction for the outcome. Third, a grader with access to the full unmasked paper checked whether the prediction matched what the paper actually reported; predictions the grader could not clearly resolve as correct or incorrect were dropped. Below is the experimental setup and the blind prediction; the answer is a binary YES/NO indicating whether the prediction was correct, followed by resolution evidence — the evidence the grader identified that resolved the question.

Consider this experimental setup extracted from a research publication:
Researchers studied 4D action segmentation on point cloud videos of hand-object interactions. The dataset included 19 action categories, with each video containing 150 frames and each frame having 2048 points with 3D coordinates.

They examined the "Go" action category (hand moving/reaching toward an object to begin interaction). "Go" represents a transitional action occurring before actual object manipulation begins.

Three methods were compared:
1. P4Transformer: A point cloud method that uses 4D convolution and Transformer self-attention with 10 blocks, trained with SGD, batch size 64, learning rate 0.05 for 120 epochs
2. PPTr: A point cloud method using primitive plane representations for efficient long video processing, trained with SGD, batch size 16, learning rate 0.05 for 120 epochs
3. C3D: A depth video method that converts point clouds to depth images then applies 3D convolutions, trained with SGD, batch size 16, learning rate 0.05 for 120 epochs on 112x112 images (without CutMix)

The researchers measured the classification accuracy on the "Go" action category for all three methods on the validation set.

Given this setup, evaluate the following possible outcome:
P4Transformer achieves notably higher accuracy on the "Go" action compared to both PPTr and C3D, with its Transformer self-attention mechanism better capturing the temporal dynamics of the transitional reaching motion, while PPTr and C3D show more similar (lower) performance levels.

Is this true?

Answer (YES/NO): NO